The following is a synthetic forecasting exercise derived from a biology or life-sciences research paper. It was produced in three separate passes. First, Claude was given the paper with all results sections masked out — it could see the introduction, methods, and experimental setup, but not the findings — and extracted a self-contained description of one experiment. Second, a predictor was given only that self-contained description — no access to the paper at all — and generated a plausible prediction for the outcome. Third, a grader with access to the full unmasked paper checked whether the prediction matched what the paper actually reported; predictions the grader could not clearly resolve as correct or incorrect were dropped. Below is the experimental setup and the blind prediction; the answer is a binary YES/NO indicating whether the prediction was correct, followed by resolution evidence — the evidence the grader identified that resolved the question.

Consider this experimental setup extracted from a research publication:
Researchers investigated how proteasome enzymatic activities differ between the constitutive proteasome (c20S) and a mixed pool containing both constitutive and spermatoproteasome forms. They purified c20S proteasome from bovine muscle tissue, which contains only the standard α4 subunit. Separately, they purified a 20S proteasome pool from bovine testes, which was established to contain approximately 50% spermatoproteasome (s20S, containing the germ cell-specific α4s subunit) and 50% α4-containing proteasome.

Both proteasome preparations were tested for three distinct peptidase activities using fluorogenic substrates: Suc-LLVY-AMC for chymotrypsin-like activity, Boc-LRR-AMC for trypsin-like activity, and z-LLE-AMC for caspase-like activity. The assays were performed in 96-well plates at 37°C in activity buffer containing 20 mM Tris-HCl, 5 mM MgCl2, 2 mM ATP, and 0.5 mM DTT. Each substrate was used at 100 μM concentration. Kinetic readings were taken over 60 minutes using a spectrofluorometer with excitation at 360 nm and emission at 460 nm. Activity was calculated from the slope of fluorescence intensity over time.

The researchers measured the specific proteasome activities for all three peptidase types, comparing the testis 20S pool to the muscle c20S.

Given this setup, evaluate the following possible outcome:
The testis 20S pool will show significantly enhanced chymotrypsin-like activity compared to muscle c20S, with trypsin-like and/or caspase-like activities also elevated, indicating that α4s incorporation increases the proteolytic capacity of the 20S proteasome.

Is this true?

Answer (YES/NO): YES